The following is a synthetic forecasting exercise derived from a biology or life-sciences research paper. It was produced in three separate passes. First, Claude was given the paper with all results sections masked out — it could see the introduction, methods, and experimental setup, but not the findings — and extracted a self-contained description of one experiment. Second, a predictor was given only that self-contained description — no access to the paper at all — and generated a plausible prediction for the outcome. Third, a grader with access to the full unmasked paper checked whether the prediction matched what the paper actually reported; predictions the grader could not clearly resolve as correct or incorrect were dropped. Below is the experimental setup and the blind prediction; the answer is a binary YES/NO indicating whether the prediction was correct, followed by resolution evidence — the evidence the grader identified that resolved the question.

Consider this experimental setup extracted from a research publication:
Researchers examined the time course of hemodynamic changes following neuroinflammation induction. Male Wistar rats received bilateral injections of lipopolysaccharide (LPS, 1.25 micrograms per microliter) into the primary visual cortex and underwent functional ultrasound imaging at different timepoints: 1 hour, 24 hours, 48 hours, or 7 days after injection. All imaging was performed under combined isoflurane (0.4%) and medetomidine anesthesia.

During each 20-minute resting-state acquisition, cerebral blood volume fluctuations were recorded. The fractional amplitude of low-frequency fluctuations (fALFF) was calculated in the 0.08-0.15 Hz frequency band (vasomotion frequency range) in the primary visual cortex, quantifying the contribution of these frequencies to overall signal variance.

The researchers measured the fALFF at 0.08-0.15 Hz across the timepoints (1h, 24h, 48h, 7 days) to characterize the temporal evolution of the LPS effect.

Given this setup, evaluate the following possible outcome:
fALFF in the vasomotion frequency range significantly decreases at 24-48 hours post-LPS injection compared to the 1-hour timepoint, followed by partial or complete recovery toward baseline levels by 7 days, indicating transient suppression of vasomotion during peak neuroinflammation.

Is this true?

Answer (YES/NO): NO